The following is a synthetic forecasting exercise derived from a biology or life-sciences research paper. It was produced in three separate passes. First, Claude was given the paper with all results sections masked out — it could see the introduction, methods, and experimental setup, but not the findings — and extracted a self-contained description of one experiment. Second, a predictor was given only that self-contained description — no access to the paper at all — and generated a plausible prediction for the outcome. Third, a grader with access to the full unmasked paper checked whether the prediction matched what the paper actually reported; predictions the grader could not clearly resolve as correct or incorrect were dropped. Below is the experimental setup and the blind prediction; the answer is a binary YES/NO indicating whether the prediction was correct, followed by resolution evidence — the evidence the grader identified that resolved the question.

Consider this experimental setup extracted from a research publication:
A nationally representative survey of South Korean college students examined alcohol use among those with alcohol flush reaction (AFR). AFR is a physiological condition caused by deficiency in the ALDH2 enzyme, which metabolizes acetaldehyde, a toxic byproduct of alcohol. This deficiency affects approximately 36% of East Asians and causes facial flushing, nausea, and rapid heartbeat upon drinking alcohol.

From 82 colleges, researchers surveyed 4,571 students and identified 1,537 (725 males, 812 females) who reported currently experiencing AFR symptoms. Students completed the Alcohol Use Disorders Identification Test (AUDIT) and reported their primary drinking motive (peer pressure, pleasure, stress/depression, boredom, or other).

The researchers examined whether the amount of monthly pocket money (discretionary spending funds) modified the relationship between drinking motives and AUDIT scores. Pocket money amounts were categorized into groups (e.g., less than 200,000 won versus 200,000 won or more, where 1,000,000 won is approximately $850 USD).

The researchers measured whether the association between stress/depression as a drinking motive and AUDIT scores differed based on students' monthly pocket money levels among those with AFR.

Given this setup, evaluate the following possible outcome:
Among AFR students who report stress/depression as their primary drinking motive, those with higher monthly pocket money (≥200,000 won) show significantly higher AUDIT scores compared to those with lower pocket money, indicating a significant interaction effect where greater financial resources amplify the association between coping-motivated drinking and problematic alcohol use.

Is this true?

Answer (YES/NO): YES